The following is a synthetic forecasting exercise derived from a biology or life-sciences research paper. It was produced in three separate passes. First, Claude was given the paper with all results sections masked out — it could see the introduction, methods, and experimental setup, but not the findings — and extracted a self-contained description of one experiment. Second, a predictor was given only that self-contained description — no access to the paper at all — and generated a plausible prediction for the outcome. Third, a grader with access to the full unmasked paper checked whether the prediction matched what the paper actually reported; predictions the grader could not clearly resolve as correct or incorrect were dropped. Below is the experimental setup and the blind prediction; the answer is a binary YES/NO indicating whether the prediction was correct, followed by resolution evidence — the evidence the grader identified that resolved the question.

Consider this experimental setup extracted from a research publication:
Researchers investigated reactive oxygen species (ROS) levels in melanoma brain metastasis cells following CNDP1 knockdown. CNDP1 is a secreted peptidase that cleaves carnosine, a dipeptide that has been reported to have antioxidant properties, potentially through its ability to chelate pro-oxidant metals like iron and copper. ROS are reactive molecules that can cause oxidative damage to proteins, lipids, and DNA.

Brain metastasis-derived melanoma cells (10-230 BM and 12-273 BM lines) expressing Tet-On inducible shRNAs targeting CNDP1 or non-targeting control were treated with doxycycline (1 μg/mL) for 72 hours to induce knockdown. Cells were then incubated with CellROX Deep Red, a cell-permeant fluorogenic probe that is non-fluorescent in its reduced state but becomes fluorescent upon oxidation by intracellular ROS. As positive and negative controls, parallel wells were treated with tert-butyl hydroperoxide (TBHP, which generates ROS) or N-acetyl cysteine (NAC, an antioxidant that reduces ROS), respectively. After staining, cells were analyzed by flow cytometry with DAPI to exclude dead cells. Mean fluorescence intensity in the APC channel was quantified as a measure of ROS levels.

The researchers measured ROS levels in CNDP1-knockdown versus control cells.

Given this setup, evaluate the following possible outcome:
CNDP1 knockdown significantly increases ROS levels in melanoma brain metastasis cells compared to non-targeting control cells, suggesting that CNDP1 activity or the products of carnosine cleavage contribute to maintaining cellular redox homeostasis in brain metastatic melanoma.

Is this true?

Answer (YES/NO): YES